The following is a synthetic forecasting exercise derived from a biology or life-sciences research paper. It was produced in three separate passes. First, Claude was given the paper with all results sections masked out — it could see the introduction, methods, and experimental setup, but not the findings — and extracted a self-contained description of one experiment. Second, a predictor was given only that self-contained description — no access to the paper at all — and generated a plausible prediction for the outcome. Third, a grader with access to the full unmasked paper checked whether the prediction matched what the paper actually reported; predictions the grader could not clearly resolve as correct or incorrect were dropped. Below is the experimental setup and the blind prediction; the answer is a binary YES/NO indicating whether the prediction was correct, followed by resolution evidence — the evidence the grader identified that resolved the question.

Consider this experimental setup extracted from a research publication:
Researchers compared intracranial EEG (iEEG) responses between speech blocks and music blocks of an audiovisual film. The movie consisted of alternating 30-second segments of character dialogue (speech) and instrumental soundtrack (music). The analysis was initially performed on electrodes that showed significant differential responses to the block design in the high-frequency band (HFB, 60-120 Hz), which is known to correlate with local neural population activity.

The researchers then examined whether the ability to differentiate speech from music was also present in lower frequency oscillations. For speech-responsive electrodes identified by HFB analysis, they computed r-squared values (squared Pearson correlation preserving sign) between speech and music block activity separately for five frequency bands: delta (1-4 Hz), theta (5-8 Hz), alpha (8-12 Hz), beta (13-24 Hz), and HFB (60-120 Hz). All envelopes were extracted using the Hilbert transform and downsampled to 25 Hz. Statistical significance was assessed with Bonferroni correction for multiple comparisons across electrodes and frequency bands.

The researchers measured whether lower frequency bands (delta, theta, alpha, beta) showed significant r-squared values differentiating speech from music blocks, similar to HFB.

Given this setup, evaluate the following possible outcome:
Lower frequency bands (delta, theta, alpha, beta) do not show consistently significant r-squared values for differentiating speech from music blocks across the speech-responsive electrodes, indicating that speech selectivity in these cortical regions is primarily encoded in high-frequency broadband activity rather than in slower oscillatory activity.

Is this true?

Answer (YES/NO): NO